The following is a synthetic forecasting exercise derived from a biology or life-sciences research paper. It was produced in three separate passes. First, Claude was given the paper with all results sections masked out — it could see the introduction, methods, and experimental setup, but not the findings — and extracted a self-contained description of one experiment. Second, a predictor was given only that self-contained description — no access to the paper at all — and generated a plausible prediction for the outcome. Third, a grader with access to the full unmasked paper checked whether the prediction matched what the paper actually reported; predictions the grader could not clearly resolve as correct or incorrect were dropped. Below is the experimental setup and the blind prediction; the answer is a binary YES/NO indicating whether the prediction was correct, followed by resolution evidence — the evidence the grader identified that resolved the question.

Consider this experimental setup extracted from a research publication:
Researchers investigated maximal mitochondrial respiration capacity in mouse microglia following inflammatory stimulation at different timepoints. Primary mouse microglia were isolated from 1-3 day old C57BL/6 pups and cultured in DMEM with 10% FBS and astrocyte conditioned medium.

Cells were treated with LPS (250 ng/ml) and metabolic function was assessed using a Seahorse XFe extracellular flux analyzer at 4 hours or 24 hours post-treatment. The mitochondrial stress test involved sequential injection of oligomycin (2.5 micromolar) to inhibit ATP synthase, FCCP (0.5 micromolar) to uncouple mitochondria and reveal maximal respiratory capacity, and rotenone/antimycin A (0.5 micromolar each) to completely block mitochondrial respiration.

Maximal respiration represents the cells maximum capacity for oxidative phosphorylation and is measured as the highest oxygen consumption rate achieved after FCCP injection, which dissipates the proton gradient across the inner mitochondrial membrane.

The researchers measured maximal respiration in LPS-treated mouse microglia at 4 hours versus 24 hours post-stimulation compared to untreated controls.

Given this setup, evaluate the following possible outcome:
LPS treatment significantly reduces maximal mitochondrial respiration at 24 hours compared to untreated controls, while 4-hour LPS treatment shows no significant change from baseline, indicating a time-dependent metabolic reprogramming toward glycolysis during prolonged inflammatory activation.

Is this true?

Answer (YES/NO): NO